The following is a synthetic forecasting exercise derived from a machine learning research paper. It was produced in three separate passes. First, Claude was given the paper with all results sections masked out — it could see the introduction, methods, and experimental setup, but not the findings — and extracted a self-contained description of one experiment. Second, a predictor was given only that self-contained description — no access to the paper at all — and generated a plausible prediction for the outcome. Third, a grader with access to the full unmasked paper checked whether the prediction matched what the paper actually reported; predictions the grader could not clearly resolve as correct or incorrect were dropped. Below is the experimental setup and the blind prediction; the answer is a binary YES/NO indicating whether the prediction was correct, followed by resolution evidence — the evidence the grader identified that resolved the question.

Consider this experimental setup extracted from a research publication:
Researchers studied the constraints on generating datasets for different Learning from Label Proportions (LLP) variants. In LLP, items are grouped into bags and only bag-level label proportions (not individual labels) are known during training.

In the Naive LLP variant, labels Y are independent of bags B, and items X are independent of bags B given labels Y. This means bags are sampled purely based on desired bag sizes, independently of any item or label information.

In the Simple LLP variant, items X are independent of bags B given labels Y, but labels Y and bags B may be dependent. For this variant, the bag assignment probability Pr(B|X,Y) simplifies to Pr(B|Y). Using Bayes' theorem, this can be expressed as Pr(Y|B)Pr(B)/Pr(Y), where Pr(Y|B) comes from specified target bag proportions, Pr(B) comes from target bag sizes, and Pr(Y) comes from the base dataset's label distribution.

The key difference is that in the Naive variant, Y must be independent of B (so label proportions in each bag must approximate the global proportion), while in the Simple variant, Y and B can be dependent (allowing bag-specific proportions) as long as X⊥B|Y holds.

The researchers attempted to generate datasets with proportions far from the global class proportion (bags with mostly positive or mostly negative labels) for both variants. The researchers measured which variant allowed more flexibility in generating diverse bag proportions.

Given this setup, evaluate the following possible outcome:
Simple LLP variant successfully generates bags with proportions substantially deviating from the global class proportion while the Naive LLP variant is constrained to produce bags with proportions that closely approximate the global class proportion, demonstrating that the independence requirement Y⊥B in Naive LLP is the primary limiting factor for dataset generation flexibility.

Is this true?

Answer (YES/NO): YES